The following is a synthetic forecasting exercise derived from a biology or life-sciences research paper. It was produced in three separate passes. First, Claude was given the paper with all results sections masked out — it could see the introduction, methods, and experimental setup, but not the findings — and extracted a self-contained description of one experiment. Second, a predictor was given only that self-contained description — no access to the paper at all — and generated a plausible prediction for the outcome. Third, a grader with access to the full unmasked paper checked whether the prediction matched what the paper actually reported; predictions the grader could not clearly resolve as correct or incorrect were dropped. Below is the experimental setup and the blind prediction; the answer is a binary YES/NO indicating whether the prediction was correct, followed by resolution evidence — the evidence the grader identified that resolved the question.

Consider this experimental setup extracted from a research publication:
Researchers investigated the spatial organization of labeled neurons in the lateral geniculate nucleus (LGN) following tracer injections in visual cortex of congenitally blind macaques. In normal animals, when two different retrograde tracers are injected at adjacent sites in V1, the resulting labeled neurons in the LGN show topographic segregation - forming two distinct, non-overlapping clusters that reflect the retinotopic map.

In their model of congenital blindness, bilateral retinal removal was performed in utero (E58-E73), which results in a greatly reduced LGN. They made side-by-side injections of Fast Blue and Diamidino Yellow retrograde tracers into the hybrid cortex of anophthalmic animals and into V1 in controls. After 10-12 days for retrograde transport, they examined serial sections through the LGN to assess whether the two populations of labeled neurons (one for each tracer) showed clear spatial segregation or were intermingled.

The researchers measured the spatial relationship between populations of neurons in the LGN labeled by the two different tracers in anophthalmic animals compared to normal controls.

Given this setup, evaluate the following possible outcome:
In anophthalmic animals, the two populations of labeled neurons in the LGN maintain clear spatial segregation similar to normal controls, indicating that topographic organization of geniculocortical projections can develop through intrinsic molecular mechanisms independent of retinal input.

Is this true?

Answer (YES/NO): NO